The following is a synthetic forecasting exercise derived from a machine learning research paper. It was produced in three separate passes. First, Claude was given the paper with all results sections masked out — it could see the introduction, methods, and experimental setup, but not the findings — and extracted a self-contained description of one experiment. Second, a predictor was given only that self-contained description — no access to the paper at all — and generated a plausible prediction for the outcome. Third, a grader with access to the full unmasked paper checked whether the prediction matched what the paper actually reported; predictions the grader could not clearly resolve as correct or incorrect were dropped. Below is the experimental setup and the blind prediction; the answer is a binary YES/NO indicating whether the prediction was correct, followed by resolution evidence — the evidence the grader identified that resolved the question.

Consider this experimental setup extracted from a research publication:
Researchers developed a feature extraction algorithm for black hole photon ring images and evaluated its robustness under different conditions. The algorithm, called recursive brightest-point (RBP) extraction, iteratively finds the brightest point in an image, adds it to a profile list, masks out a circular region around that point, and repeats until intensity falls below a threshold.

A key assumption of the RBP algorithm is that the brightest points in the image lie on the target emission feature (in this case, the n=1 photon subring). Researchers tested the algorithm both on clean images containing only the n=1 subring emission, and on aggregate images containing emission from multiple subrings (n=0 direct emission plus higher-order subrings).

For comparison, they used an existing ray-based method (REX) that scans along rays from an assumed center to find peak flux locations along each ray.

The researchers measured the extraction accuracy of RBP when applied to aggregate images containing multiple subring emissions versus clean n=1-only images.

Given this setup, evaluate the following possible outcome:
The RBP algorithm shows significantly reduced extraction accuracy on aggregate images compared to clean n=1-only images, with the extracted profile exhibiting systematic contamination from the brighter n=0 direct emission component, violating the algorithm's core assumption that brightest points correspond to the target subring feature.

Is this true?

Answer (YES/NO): YES